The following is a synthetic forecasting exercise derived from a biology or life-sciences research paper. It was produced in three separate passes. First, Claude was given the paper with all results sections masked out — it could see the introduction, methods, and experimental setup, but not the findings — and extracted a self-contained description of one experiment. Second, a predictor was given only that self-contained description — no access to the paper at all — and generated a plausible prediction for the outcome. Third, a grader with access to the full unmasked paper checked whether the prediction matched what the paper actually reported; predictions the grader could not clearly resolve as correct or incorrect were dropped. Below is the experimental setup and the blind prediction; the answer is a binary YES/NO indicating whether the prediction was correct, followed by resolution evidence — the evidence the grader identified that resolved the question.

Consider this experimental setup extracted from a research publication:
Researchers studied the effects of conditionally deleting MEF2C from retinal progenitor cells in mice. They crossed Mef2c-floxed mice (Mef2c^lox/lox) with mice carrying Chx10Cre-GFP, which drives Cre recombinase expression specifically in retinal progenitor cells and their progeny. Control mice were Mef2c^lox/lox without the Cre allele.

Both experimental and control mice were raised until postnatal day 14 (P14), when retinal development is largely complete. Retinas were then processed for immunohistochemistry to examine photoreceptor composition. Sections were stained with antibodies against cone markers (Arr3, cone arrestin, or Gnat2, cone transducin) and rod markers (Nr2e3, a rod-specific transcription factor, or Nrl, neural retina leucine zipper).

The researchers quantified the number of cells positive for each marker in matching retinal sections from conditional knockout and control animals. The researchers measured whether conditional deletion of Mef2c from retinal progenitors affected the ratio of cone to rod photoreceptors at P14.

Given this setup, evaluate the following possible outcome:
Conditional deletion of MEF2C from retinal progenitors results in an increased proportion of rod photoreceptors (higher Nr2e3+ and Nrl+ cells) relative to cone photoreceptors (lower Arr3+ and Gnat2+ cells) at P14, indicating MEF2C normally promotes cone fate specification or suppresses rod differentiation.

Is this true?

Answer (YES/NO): NO